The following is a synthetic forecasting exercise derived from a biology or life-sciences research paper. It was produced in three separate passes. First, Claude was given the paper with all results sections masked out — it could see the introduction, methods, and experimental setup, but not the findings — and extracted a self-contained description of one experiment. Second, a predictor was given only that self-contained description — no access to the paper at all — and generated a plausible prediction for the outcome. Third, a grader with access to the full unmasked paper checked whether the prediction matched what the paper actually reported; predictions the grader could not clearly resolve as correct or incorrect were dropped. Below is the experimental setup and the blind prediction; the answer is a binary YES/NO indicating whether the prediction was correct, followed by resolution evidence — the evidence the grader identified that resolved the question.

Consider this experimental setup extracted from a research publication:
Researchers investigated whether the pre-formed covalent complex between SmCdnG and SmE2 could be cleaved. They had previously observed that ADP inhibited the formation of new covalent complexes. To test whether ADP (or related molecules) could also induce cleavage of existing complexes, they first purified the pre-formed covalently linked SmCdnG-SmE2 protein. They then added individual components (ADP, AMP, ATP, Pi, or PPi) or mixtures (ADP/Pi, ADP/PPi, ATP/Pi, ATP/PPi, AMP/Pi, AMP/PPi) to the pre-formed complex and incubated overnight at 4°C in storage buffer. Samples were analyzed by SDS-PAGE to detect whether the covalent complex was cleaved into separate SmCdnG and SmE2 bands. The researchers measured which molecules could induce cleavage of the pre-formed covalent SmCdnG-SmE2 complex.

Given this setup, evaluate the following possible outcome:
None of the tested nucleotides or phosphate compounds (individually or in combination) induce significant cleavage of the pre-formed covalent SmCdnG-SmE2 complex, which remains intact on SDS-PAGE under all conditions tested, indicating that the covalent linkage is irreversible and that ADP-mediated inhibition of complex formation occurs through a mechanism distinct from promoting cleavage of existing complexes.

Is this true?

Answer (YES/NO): NO